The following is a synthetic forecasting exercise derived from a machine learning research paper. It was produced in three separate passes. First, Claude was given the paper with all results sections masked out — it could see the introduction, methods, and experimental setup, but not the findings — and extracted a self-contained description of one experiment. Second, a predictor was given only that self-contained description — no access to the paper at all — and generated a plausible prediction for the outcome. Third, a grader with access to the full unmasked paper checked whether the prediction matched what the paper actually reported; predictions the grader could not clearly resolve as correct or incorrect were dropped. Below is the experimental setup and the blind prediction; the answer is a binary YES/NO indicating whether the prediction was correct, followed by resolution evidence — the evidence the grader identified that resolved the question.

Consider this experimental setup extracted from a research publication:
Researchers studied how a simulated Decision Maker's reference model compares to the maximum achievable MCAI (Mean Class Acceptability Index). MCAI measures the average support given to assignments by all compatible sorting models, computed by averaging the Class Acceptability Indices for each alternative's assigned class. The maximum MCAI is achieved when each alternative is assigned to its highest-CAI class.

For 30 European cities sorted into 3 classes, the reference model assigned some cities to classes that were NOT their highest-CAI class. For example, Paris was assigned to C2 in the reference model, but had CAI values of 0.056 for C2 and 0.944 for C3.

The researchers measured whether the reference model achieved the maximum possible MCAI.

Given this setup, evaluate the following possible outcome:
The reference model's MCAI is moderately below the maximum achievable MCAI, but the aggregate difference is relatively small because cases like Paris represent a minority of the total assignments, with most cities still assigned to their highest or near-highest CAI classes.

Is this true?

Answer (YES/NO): YES